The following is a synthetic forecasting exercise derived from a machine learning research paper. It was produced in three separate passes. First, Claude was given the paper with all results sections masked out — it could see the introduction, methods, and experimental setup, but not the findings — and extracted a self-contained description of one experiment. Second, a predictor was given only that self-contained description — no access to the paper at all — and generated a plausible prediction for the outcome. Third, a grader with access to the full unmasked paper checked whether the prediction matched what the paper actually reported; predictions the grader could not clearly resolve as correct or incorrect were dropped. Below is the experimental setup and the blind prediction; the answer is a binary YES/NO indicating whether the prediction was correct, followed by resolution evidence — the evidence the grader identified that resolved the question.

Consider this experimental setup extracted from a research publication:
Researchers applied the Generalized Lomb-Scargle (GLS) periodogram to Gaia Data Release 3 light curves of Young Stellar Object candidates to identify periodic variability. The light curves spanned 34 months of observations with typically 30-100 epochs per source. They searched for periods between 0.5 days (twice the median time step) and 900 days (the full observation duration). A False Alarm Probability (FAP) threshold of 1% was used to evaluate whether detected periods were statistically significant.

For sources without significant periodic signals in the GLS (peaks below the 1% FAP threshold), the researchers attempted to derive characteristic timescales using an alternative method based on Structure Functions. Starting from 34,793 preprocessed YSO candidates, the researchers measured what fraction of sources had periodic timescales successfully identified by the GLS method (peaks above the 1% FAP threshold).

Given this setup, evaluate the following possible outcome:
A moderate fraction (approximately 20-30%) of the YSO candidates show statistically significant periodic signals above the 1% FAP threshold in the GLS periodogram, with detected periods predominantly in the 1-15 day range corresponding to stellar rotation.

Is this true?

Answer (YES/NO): NO